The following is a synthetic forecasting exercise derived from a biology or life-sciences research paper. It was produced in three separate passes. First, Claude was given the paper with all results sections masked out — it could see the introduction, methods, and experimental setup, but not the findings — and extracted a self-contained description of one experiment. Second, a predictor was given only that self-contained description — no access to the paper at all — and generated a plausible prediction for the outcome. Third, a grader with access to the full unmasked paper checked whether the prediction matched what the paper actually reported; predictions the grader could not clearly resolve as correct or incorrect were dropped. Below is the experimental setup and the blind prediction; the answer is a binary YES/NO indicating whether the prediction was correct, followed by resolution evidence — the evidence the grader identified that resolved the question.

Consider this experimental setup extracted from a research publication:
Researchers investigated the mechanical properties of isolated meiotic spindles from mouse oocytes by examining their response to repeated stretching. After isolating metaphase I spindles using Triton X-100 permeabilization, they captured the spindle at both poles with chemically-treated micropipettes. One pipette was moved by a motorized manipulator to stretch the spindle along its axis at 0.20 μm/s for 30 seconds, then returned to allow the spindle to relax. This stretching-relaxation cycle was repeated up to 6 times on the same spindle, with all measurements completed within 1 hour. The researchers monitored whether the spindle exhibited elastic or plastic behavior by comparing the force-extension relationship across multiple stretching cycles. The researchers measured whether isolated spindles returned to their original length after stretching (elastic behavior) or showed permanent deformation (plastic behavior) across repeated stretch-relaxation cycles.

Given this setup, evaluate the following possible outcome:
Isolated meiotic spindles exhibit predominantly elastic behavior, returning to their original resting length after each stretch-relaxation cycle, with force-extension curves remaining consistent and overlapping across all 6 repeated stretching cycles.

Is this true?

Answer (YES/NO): YES